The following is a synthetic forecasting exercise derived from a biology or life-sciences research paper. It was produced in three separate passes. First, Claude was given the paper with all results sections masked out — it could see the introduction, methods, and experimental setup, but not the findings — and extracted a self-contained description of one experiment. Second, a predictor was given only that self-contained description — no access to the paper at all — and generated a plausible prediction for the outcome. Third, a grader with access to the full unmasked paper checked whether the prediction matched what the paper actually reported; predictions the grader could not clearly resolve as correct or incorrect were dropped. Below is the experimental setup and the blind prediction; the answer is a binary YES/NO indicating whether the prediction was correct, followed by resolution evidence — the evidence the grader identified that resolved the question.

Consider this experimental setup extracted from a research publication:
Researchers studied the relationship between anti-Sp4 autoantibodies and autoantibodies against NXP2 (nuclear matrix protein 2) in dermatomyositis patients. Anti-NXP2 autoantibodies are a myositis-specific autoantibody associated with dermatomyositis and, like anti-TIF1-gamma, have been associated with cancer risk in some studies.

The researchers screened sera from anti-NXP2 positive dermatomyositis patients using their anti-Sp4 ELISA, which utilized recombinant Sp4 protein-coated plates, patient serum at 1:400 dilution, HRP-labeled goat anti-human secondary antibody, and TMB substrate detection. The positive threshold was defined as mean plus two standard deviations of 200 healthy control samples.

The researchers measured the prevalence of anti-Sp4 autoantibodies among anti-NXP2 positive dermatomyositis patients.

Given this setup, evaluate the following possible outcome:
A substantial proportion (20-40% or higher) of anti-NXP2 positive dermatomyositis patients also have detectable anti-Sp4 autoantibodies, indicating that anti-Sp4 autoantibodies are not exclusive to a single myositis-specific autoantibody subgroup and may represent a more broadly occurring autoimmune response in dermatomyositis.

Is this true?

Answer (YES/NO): NO